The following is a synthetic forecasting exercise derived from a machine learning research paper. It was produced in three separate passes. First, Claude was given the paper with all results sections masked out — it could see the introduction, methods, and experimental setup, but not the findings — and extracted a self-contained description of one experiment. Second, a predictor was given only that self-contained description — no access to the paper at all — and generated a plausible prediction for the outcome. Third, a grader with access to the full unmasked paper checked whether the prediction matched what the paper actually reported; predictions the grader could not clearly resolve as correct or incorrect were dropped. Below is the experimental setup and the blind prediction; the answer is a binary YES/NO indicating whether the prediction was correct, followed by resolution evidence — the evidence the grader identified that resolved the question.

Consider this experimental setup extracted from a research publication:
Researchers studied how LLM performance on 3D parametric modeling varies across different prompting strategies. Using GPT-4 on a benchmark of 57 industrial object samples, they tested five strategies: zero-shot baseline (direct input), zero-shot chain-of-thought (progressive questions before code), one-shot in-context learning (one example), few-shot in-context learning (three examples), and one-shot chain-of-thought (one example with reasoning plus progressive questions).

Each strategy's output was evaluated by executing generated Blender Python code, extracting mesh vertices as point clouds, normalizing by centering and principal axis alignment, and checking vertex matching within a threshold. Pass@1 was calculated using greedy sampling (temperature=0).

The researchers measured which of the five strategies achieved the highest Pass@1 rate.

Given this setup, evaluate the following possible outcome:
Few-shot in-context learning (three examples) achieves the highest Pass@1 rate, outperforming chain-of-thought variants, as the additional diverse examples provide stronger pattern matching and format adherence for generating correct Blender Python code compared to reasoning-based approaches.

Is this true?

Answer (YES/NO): NO